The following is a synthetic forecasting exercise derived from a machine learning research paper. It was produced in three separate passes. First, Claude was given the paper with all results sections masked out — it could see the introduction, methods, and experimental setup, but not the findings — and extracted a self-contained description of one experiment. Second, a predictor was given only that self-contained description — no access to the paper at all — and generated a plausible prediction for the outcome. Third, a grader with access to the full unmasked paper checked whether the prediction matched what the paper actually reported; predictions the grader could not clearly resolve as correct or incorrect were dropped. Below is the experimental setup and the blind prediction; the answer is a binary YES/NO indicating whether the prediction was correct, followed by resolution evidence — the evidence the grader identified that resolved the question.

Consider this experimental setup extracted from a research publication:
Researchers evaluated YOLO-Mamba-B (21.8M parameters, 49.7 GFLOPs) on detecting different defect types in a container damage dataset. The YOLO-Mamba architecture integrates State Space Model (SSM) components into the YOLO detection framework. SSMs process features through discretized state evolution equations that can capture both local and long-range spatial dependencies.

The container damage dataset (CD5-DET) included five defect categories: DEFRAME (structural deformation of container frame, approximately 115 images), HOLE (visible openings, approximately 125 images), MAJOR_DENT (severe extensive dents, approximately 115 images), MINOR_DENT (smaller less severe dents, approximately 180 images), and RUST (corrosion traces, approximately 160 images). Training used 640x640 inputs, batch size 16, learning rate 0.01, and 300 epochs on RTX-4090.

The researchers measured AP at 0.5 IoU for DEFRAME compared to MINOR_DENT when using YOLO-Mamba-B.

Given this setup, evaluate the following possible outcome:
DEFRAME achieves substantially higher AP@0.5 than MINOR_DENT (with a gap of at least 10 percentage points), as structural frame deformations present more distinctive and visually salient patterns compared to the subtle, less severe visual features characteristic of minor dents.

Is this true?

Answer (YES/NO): YES